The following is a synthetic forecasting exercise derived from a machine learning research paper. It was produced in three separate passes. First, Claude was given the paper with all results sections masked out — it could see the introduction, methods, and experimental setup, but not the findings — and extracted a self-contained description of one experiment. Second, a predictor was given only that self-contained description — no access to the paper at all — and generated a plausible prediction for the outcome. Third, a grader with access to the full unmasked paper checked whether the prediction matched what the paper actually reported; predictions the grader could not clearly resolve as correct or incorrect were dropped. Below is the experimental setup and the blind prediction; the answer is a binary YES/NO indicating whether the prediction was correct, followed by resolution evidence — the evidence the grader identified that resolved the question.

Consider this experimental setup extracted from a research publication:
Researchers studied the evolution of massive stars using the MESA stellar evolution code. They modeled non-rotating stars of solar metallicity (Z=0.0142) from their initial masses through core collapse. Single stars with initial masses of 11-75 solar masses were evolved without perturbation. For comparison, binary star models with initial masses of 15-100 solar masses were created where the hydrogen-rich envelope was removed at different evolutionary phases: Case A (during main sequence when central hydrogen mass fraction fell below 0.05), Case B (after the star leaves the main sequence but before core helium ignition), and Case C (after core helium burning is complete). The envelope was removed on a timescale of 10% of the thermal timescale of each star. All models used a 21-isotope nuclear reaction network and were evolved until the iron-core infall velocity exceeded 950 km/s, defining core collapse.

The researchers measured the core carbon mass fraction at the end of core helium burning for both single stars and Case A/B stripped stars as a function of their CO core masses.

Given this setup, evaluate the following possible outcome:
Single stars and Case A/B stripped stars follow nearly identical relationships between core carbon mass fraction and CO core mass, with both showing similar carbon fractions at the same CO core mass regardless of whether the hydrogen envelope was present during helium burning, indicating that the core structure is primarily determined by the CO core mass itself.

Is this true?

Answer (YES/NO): NO